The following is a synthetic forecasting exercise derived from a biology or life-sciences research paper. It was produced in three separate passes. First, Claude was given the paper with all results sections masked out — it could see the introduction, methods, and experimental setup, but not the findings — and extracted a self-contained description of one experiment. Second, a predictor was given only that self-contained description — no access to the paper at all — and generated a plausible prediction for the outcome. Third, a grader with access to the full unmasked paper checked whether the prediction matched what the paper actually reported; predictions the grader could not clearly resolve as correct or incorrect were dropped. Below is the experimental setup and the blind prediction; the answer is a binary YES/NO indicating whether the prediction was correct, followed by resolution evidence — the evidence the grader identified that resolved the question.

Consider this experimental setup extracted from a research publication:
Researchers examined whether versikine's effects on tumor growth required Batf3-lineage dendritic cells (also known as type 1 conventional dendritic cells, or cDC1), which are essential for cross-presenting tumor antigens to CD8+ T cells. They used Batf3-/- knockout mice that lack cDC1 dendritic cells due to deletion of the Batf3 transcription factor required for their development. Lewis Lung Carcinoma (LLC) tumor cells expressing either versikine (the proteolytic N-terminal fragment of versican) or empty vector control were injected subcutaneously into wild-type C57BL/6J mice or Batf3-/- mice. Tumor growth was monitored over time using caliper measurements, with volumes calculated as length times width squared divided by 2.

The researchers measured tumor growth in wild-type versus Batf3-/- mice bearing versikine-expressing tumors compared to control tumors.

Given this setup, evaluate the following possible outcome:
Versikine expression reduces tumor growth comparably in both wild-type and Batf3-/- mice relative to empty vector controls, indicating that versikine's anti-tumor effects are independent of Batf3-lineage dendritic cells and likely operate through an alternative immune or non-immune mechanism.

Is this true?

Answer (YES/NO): NO